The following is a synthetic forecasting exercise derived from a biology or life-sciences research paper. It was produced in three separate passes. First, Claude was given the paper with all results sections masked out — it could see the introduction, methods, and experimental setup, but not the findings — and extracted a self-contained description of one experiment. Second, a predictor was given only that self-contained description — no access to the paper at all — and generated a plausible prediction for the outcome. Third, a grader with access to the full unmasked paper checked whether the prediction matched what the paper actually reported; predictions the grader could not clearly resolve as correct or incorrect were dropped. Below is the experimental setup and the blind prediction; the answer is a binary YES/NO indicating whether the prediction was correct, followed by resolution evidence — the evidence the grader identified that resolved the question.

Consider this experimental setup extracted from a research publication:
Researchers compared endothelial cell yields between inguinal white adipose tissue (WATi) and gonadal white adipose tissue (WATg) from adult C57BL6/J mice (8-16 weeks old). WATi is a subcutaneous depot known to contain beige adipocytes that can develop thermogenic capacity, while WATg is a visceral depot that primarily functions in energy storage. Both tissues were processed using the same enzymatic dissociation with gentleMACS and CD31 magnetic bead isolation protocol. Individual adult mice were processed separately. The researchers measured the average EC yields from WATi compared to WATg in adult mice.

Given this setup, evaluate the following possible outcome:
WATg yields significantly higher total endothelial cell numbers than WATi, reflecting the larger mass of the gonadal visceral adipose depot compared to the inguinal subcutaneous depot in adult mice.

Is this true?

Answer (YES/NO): NO